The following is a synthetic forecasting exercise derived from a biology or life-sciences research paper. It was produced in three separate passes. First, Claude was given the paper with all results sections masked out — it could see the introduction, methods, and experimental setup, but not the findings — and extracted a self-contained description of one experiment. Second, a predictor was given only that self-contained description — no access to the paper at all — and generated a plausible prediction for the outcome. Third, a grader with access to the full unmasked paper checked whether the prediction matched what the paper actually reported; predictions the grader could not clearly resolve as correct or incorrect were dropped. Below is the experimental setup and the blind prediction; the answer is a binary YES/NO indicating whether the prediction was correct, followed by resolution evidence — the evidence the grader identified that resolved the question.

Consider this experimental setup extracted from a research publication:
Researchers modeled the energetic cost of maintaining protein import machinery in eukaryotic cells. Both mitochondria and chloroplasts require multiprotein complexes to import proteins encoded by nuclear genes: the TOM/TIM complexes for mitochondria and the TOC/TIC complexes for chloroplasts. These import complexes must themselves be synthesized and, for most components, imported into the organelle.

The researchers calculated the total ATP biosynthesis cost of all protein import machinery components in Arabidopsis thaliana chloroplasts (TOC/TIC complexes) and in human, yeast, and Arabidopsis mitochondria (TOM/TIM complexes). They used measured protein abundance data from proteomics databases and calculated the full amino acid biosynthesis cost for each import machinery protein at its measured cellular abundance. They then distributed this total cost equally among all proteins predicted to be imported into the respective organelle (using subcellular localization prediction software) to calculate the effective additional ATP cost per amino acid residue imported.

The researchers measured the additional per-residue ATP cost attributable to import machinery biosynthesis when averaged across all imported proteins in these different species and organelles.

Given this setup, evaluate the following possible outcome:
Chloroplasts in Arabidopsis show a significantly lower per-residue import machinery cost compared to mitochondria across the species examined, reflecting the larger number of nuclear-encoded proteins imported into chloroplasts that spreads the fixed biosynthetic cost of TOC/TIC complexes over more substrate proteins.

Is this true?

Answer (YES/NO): NO